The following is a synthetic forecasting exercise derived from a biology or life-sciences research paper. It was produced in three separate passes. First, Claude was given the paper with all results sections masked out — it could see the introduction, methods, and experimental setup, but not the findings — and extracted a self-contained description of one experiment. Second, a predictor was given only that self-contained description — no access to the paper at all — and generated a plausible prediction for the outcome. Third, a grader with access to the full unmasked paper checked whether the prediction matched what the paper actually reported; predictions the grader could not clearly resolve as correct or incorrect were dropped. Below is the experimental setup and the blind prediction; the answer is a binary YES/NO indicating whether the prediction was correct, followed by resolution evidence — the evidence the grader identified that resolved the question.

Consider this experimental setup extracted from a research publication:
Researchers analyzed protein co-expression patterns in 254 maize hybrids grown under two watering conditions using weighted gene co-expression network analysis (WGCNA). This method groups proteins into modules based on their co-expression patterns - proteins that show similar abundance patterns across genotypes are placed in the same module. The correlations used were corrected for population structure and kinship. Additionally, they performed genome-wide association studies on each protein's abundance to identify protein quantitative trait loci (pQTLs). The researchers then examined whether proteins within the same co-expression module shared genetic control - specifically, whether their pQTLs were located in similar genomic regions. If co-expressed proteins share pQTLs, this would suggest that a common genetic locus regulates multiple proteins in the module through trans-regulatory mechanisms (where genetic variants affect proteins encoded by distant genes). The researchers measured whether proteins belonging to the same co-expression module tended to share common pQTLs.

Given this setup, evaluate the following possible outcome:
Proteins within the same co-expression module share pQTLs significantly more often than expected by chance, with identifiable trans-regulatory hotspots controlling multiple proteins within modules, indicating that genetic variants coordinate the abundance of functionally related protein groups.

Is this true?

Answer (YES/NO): YES